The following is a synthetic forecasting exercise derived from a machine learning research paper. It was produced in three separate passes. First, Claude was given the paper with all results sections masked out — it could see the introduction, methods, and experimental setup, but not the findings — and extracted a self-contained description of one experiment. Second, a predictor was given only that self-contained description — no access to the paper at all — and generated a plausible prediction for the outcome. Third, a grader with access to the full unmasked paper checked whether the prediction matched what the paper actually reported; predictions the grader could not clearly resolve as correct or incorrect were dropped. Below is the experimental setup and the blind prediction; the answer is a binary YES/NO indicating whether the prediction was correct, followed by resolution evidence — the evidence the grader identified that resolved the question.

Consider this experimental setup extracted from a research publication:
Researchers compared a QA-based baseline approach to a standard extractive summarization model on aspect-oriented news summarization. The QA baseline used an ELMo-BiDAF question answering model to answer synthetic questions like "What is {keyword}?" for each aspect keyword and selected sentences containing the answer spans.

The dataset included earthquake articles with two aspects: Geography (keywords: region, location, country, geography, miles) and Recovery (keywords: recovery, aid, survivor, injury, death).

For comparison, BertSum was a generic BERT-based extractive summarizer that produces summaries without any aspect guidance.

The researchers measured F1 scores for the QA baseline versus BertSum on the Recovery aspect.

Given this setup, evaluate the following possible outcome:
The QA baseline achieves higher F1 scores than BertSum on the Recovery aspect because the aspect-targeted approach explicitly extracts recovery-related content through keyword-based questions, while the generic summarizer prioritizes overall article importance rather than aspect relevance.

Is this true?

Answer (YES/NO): NO